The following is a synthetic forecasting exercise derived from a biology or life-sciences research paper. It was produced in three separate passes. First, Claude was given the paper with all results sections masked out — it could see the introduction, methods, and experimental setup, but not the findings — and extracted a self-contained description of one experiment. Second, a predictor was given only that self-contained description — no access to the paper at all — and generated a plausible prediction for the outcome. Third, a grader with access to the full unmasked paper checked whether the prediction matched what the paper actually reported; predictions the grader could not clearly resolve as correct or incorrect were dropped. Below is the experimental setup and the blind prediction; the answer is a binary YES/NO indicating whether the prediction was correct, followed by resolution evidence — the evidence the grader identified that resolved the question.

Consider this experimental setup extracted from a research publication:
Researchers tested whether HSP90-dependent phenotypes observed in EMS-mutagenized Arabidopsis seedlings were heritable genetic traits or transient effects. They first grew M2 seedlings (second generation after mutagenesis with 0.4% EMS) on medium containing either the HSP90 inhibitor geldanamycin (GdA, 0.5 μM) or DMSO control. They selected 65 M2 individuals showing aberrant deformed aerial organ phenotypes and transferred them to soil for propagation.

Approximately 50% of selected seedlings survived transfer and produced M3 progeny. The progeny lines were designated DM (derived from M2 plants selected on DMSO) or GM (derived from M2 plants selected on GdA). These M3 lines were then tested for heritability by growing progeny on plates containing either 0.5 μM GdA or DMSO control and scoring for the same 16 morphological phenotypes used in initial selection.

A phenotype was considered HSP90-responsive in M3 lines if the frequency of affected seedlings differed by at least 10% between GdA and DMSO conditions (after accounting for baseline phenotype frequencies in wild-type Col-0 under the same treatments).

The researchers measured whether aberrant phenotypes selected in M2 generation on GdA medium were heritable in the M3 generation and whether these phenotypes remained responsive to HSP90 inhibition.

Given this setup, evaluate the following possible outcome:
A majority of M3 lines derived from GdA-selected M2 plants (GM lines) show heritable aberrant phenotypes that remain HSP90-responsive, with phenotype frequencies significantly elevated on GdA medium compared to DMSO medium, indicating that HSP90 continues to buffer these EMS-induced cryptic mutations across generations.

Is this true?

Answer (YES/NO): NO